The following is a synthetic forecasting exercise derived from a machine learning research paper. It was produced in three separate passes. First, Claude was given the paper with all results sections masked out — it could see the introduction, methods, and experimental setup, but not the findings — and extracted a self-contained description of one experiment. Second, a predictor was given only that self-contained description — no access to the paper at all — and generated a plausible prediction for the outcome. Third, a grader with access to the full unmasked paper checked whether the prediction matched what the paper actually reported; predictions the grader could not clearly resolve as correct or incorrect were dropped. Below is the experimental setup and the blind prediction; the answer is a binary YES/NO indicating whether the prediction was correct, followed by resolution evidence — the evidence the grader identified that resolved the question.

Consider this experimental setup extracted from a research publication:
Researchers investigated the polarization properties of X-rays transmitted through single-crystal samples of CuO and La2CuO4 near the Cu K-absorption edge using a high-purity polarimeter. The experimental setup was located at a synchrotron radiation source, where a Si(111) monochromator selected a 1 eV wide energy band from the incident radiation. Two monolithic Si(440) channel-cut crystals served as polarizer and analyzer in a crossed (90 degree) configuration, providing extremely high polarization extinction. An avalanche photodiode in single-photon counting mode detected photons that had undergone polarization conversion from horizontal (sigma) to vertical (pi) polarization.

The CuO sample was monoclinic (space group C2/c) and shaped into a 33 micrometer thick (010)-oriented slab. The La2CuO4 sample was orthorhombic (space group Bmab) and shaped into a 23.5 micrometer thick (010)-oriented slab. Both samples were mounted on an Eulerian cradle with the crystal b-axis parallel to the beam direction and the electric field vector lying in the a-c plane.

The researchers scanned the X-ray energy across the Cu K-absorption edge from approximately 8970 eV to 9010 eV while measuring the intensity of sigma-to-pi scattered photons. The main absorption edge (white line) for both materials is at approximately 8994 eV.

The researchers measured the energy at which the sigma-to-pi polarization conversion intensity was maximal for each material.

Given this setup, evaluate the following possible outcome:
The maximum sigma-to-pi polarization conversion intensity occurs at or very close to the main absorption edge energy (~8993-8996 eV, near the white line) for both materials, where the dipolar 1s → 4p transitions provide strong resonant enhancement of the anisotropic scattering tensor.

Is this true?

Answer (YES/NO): NO